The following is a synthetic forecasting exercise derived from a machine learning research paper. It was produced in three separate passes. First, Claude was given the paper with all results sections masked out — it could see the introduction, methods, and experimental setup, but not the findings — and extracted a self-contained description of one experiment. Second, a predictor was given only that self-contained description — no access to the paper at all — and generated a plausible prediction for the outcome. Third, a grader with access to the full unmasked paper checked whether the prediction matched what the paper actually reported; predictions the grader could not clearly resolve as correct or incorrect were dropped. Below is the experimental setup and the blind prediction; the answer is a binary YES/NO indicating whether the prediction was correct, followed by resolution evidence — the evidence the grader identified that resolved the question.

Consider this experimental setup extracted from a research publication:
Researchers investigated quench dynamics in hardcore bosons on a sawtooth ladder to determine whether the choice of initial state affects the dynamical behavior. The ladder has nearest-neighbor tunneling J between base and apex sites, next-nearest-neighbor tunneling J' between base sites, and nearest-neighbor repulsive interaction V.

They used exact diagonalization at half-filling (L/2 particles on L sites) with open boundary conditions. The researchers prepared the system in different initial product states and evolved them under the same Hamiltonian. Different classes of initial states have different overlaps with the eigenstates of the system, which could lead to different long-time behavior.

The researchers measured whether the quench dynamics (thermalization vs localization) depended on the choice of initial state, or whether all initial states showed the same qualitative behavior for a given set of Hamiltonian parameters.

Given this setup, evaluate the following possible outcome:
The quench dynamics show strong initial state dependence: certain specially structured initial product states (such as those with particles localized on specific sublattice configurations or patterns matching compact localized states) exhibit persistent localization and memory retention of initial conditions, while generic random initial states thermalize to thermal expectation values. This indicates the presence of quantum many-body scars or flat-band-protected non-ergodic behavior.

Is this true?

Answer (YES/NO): YES